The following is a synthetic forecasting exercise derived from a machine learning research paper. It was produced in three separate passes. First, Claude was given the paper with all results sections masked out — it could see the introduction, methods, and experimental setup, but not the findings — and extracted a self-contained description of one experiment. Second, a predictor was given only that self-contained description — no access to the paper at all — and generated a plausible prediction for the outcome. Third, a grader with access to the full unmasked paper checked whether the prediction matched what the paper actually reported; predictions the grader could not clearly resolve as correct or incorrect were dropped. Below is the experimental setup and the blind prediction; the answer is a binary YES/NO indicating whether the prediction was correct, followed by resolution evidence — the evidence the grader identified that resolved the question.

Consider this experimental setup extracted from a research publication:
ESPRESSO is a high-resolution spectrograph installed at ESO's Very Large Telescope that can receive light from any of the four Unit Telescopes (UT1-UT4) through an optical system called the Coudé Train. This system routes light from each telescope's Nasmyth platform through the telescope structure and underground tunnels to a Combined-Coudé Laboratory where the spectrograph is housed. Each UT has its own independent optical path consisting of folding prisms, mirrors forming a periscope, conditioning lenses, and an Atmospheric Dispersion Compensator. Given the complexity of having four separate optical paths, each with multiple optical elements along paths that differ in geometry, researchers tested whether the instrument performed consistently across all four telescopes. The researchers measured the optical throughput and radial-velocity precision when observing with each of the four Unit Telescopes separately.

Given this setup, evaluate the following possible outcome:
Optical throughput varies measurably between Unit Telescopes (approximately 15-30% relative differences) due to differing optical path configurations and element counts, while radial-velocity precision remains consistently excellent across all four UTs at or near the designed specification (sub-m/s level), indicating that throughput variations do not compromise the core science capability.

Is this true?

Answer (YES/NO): NO